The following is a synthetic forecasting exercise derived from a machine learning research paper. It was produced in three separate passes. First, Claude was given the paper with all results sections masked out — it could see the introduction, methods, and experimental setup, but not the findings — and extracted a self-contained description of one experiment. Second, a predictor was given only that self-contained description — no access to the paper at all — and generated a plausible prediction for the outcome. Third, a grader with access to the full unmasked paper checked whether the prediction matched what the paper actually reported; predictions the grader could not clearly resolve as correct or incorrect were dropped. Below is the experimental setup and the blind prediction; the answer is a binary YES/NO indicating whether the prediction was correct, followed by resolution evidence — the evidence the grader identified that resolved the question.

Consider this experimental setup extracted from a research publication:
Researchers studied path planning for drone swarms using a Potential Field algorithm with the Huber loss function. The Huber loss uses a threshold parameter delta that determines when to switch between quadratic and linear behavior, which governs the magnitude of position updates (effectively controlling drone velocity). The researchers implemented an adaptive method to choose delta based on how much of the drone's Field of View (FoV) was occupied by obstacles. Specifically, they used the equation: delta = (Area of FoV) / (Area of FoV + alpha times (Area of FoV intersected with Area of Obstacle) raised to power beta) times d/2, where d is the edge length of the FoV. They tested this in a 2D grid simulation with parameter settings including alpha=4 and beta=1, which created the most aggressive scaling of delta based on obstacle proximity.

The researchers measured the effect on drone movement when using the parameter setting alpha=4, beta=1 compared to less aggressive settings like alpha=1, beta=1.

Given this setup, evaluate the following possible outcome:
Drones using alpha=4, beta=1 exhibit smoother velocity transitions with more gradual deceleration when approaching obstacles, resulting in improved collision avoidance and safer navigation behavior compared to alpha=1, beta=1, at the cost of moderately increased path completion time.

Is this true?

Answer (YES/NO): NO